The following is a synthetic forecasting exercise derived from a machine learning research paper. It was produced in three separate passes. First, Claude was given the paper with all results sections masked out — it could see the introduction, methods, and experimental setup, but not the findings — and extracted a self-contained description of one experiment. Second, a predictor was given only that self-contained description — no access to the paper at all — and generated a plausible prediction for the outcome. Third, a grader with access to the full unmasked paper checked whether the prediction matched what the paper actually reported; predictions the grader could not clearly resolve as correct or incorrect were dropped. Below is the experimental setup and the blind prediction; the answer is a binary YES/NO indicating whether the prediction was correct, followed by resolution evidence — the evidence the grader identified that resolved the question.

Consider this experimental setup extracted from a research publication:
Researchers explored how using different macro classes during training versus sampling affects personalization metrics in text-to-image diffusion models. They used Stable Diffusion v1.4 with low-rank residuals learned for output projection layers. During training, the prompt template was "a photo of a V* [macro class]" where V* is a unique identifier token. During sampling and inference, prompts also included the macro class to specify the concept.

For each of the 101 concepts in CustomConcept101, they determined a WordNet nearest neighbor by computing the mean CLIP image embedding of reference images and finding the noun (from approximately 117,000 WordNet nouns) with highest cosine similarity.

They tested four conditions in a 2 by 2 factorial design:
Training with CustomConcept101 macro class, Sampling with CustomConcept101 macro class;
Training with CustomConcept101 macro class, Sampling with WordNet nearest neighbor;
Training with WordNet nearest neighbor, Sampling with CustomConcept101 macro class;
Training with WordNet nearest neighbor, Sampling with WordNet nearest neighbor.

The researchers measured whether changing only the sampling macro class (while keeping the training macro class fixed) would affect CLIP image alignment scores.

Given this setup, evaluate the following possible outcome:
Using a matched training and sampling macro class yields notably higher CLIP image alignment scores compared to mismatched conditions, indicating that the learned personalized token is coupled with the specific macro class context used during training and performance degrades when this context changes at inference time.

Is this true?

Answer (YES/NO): NO